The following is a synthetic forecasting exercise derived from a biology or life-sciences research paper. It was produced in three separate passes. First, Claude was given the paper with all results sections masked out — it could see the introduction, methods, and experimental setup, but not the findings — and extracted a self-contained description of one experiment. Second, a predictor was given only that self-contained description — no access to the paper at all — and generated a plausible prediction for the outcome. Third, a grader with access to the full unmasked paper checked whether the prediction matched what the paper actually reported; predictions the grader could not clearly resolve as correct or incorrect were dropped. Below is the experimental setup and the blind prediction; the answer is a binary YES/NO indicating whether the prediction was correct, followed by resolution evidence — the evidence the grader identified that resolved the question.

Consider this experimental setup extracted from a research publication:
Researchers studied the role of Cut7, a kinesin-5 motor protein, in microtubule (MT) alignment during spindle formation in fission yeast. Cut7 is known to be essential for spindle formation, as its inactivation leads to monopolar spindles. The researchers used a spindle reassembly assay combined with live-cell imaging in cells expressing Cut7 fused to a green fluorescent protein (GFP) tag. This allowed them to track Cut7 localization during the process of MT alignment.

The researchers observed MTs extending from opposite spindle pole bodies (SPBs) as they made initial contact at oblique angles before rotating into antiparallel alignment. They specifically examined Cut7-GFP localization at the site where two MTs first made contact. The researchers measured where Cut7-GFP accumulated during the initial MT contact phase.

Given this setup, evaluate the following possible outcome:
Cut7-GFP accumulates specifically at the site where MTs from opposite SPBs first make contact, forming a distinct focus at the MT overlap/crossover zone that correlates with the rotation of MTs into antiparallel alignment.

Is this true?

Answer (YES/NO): YES